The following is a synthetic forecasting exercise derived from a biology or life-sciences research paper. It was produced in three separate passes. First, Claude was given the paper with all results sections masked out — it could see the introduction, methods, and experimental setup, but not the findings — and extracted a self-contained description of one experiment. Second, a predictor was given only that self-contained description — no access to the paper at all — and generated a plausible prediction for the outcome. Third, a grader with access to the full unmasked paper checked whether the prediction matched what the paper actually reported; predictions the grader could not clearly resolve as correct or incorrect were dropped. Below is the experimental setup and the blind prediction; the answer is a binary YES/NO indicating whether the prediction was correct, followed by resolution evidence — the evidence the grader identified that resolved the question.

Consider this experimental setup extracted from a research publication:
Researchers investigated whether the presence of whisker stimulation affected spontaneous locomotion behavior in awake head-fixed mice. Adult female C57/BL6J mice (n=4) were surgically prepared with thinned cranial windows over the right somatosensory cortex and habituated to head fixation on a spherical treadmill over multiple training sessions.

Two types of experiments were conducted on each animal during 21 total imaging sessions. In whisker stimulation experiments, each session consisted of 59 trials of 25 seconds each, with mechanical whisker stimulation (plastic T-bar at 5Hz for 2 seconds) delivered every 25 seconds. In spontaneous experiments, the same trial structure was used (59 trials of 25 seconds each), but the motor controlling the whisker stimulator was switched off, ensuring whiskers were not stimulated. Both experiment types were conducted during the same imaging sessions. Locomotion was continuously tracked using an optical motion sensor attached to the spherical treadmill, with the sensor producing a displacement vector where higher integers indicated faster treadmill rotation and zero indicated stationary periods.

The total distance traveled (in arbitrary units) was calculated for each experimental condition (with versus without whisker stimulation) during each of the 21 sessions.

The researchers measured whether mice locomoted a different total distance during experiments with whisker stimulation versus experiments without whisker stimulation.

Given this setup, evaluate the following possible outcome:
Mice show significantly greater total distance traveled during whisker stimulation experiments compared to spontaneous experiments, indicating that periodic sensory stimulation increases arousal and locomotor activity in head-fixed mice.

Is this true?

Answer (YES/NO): NO